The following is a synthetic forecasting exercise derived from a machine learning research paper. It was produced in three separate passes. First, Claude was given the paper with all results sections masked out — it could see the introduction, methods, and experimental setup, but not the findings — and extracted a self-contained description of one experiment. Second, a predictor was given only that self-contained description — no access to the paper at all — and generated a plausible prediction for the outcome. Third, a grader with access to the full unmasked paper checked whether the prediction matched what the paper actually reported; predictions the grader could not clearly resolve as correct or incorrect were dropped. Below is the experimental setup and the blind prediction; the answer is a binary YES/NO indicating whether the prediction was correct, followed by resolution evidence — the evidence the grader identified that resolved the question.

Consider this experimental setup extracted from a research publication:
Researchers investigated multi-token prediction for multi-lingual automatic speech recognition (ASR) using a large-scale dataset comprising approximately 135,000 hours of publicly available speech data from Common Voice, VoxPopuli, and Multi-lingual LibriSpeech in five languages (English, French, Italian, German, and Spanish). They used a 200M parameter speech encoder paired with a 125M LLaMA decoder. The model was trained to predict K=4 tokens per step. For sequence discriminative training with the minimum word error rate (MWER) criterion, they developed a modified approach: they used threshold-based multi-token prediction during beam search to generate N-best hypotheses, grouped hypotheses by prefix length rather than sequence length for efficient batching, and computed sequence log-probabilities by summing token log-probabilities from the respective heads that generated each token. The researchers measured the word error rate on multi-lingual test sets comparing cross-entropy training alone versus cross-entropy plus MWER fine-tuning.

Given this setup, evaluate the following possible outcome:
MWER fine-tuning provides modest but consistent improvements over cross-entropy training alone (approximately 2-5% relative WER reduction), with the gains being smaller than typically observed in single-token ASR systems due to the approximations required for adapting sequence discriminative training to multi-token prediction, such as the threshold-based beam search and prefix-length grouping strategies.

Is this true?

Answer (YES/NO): NO